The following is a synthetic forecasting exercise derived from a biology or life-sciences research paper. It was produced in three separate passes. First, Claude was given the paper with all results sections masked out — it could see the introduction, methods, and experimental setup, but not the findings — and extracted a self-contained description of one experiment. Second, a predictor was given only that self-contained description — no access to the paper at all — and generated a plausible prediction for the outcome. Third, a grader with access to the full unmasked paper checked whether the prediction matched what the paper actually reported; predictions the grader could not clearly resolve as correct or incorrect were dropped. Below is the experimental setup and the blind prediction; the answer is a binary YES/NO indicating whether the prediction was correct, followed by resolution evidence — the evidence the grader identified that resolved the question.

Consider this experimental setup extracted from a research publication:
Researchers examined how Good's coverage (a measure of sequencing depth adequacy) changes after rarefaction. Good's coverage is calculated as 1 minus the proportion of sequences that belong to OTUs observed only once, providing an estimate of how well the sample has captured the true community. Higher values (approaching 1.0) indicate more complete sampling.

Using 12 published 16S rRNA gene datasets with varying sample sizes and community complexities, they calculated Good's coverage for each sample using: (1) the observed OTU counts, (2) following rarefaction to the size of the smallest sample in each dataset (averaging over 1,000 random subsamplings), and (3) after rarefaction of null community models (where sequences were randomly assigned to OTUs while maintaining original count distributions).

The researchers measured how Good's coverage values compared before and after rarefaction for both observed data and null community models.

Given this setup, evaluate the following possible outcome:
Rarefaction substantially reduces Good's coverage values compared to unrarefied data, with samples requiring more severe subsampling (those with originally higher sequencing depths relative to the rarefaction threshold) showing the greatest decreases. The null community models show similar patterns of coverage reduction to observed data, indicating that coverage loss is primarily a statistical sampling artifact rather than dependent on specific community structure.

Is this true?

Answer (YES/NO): NO